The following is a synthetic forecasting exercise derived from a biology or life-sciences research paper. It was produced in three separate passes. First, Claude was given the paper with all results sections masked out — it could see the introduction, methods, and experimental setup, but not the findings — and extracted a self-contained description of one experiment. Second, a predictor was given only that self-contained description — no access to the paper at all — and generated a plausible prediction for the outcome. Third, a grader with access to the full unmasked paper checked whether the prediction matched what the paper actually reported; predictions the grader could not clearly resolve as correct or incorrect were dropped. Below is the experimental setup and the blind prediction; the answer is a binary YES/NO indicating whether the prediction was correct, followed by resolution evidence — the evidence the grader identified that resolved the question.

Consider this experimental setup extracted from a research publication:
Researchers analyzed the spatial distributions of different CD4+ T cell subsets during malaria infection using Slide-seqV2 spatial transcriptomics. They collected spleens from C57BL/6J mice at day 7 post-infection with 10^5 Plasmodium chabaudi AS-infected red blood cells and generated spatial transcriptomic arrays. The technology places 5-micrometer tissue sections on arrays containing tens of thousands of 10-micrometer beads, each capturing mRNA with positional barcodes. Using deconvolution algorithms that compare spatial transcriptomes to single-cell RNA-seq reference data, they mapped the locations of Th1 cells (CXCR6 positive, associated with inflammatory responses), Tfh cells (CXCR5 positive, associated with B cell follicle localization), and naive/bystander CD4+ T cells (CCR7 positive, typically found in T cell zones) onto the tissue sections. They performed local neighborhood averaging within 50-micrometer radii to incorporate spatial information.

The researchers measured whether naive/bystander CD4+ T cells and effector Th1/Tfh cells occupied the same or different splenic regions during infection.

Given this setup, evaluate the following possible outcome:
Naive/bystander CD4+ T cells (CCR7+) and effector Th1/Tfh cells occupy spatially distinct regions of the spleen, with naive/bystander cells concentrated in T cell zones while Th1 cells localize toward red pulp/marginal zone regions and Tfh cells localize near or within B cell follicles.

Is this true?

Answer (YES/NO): YES